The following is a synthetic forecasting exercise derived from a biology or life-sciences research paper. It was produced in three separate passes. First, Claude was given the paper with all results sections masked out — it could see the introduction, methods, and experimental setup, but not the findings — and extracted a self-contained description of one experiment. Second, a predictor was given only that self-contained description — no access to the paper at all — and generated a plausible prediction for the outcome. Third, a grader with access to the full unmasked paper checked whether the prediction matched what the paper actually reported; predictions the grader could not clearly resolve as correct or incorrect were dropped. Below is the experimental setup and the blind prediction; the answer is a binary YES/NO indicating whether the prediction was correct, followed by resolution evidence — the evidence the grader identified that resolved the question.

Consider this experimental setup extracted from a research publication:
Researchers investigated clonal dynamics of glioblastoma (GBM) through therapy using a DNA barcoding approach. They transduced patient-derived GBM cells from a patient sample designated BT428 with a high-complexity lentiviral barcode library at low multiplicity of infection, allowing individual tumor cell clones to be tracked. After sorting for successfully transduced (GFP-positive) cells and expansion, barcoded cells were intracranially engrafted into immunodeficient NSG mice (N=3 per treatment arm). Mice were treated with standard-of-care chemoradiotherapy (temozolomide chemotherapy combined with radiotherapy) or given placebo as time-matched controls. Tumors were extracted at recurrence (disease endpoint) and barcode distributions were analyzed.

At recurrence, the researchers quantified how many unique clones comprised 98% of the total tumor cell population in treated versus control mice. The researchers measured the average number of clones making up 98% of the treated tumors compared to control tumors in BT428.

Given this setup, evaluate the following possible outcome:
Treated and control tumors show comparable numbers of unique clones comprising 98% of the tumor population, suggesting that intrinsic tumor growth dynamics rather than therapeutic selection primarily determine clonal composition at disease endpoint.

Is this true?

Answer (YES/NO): NO